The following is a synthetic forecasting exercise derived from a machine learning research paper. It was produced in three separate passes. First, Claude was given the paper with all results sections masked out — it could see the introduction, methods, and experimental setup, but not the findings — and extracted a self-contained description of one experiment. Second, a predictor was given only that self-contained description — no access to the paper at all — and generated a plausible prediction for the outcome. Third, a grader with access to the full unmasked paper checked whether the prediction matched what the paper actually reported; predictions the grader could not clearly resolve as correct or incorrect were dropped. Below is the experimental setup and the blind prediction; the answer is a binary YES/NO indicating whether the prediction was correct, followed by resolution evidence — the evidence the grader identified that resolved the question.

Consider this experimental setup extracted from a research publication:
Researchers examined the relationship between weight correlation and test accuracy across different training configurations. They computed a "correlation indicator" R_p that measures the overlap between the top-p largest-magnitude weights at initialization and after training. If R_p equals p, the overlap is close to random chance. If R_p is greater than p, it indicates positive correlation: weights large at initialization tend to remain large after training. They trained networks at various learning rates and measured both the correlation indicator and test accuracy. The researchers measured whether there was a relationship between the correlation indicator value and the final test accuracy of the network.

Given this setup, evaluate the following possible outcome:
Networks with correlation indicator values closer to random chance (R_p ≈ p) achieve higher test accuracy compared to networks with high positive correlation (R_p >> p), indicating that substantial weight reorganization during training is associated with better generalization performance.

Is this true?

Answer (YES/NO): YES